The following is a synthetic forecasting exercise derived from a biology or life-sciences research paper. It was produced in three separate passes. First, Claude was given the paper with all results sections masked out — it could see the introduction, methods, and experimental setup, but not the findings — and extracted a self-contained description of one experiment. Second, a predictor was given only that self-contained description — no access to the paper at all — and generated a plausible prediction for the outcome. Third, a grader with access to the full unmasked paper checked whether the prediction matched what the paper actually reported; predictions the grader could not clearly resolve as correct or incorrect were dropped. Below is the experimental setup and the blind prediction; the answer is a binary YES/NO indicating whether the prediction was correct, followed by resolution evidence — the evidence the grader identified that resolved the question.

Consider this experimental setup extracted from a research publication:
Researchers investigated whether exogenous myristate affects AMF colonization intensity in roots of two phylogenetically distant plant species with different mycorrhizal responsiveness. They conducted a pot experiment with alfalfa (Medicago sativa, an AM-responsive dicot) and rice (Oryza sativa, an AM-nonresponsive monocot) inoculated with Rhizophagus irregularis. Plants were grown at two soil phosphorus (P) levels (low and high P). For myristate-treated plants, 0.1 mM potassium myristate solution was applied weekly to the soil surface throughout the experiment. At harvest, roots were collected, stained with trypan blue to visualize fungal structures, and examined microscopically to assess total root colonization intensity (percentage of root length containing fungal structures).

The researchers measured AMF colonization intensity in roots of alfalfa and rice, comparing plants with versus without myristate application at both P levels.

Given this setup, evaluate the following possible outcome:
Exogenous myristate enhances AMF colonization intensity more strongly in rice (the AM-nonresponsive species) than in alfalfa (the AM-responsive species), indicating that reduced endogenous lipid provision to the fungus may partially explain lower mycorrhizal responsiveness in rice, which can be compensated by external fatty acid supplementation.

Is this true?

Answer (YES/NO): NO